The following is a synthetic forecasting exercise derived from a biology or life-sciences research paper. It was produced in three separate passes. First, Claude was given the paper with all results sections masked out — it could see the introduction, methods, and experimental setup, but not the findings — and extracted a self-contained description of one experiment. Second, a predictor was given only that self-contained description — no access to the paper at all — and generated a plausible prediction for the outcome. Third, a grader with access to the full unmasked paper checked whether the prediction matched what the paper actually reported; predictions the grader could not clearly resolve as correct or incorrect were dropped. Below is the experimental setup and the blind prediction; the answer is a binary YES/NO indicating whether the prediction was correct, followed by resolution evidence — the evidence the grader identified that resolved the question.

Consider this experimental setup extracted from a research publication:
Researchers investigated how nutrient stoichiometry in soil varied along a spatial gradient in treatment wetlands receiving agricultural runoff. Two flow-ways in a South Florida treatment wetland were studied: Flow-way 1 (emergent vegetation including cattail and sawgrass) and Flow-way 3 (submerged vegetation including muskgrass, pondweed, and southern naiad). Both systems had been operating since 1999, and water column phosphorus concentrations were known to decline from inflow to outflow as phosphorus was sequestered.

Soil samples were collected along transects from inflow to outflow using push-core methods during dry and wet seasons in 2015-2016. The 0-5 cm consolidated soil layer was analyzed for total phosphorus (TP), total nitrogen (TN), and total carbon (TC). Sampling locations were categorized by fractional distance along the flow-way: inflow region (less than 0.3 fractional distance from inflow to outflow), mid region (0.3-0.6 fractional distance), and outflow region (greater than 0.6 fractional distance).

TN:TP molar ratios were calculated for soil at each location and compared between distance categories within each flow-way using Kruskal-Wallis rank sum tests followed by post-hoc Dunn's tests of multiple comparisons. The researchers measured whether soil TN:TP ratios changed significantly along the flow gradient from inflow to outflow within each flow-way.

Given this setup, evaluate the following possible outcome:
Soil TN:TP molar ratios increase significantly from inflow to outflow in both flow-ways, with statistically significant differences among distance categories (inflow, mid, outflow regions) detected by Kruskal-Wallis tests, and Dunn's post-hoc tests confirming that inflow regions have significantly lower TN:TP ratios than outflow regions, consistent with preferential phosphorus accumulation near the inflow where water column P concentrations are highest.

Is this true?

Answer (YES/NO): YES